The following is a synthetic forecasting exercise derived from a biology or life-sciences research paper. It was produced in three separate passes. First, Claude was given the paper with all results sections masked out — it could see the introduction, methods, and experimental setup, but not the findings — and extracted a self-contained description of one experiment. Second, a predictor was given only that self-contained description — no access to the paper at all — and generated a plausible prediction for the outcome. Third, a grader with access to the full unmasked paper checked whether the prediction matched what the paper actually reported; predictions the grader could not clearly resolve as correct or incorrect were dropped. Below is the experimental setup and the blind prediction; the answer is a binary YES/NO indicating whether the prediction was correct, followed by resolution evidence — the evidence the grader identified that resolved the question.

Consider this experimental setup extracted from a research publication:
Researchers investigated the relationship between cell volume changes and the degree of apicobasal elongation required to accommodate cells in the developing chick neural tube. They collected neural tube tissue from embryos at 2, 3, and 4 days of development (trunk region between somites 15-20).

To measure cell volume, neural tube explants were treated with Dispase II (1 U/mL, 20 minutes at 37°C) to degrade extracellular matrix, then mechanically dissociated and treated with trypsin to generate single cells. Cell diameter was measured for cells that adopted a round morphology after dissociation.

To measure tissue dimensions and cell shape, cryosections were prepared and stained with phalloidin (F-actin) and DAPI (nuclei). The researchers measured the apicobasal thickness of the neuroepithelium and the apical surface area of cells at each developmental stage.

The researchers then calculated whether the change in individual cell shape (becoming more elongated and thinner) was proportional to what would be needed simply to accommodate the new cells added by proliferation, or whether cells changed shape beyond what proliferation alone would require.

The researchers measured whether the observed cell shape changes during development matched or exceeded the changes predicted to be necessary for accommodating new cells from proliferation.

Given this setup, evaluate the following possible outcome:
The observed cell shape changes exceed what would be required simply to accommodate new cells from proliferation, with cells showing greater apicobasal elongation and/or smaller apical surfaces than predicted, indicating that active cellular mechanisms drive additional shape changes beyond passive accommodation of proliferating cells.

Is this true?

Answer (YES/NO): YES